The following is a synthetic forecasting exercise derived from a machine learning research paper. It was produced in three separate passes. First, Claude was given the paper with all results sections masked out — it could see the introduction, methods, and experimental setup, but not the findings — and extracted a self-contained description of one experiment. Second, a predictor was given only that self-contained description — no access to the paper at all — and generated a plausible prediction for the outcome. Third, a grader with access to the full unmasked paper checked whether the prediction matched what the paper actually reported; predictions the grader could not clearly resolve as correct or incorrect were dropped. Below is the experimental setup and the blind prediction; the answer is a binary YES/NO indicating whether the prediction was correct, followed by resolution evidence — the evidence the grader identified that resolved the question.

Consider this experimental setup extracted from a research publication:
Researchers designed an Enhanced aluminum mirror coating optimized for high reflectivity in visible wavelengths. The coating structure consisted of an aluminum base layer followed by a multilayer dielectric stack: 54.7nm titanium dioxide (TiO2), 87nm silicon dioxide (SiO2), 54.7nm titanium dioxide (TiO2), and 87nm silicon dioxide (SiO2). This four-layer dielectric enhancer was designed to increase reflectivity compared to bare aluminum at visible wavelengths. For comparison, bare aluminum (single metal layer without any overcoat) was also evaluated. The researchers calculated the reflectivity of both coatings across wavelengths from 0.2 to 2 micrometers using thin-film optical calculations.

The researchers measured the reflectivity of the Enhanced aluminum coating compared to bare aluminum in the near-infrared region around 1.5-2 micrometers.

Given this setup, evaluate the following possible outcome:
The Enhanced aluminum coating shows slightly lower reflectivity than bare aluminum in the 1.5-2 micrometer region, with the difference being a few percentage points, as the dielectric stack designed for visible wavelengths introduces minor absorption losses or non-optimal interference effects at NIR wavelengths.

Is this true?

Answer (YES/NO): NO